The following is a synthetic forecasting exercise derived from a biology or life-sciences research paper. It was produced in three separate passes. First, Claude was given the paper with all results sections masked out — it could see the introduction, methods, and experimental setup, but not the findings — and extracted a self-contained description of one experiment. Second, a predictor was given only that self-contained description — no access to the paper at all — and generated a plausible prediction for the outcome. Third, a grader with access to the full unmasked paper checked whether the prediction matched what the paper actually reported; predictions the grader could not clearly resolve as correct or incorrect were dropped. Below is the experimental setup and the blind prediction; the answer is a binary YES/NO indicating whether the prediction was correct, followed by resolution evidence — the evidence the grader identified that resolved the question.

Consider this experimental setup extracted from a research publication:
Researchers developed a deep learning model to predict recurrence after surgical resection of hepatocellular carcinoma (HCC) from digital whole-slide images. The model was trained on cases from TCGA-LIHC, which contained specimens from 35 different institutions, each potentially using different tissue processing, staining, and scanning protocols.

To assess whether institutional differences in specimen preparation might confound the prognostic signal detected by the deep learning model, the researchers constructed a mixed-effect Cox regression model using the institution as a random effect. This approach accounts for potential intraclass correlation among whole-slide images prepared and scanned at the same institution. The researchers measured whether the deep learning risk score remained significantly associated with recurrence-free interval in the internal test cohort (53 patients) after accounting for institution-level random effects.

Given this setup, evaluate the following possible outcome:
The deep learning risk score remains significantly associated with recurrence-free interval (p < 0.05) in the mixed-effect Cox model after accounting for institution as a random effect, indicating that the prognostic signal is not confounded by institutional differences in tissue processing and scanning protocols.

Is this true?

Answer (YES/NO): YES